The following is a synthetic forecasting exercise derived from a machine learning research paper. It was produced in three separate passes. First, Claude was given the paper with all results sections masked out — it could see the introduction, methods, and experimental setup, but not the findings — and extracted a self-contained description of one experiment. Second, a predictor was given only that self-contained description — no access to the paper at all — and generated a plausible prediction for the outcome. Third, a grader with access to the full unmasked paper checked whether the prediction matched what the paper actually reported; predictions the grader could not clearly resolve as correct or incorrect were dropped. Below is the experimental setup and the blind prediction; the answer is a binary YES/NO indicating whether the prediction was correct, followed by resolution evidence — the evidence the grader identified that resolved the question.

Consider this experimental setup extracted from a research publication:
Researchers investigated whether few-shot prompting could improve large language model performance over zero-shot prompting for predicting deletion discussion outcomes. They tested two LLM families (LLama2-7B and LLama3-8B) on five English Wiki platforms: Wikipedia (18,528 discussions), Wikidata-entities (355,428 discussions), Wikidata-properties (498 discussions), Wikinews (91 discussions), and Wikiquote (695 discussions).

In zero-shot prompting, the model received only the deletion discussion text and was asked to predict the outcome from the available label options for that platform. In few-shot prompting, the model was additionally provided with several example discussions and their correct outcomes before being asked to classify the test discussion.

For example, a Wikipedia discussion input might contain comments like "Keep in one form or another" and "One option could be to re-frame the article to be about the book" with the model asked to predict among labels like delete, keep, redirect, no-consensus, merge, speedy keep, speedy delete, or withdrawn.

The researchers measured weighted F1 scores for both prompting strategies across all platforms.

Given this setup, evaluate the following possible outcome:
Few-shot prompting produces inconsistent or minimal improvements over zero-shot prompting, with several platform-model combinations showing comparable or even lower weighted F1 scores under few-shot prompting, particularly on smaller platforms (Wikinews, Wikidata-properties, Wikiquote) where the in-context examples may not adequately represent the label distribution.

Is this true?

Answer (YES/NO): NO